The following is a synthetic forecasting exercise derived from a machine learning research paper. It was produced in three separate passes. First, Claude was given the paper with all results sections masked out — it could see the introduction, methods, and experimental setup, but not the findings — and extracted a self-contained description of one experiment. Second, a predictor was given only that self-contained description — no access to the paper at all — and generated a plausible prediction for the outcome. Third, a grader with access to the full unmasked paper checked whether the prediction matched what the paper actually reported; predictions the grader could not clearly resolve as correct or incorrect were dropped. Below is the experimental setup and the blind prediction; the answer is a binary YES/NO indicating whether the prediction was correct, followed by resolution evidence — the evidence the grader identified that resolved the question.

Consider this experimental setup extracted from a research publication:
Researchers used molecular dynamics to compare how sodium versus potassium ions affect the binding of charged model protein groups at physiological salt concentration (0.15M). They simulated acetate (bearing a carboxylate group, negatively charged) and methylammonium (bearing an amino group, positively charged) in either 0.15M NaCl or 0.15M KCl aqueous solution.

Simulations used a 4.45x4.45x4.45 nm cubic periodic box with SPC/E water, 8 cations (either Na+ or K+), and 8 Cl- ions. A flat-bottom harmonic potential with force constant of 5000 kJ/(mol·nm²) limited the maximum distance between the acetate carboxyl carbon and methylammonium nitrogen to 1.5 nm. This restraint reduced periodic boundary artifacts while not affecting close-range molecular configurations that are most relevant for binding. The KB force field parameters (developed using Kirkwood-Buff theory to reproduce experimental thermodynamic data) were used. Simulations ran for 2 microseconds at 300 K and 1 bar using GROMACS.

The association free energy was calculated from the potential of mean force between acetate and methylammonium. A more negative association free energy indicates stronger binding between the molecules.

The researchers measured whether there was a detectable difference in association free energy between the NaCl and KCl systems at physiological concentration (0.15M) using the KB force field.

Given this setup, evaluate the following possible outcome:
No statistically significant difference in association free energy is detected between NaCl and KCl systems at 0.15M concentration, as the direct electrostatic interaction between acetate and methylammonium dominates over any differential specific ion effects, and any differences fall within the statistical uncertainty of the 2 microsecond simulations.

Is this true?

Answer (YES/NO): YES